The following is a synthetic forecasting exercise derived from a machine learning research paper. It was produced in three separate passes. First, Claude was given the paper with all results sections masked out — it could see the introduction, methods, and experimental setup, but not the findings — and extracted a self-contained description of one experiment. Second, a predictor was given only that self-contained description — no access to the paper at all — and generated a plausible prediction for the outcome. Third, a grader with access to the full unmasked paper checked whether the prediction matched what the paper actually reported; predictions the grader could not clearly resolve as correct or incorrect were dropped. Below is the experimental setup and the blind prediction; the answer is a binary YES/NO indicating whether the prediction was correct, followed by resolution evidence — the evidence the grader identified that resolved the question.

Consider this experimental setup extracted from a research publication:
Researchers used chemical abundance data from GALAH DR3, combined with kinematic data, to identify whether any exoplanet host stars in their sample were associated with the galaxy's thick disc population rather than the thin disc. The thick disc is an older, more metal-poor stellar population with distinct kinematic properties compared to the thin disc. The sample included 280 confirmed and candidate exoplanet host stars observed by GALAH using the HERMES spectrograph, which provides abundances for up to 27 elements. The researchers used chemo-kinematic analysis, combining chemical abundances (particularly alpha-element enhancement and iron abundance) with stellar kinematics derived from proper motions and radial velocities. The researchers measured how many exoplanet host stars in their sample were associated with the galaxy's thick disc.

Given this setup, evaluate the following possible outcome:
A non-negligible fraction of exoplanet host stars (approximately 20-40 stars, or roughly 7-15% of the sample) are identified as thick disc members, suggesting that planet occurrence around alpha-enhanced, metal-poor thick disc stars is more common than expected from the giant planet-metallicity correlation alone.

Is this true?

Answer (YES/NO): NO